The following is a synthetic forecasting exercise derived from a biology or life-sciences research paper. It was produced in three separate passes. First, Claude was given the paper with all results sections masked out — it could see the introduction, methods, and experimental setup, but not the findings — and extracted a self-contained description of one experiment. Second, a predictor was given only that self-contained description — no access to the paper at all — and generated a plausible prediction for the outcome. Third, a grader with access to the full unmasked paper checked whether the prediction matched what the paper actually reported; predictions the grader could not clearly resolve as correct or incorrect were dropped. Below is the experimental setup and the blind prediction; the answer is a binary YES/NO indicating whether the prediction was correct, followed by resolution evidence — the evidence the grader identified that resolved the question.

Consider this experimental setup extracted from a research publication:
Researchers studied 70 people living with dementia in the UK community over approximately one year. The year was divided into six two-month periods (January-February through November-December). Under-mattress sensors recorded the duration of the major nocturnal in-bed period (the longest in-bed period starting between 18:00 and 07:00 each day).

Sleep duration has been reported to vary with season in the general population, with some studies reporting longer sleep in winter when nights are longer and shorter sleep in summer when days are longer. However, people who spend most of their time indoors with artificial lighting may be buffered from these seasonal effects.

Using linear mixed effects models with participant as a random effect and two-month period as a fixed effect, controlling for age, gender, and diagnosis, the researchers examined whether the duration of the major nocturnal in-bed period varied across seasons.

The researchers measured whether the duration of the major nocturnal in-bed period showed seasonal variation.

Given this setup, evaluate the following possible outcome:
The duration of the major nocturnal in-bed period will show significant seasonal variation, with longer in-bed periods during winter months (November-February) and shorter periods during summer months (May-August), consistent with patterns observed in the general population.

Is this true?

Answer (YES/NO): YES